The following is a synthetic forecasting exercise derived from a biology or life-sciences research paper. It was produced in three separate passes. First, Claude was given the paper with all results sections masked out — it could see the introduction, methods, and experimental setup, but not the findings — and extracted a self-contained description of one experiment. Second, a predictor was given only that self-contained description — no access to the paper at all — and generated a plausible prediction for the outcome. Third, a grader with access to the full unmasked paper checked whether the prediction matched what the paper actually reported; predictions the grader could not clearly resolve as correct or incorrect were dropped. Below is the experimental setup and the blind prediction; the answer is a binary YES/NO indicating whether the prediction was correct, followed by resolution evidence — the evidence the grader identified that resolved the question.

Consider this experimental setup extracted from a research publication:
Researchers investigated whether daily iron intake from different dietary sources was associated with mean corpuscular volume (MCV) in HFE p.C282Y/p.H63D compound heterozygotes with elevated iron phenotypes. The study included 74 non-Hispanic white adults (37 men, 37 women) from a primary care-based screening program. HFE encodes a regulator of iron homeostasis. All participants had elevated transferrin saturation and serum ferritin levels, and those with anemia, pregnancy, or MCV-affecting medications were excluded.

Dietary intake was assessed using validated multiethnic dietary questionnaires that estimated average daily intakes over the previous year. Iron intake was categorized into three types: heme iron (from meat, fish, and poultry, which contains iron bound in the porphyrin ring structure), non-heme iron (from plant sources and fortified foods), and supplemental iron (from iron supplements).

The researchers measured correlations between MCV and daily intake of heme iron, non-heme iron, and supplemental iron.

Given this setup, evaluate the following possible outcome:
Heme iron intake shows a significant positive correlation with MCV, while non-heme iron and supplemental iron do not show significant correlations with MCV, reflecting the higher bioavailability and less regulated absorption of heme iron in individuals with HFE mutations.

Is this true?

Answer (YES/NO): YES